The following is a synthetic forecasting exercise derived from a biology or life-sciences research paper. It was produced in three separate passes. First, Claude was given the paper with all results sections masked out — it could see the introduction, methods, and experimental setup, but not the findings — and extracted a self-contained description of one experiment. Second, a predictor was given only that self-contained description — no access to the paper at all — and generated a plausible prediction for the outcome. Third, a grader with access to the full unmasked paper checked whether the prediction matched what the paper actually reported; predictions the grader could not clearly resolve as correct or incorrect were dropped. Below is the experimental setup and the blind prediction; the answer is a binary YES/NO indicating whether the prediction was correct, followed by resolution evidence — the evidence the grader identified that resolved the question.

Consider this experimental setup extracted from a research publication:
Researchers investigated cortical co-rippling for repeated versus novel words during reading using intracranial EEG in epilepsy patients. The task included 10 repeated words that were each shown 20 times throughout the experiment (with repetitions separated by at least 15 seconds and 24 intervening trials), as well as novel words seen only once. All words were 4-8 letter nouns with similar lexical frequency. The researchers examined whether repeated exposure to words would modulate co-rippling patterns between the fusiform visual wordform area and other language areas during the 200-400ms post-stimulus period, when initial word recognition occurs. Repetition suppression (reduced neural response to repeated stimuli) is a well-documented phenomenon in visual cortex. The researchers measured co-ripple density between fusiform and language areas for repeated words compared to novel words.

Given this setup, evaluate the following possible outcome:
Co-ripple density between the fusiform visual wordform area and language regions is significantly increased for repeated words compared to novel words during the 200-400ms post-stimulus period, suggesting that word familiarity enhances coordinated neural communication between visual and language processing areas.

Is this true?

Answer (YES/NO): NO